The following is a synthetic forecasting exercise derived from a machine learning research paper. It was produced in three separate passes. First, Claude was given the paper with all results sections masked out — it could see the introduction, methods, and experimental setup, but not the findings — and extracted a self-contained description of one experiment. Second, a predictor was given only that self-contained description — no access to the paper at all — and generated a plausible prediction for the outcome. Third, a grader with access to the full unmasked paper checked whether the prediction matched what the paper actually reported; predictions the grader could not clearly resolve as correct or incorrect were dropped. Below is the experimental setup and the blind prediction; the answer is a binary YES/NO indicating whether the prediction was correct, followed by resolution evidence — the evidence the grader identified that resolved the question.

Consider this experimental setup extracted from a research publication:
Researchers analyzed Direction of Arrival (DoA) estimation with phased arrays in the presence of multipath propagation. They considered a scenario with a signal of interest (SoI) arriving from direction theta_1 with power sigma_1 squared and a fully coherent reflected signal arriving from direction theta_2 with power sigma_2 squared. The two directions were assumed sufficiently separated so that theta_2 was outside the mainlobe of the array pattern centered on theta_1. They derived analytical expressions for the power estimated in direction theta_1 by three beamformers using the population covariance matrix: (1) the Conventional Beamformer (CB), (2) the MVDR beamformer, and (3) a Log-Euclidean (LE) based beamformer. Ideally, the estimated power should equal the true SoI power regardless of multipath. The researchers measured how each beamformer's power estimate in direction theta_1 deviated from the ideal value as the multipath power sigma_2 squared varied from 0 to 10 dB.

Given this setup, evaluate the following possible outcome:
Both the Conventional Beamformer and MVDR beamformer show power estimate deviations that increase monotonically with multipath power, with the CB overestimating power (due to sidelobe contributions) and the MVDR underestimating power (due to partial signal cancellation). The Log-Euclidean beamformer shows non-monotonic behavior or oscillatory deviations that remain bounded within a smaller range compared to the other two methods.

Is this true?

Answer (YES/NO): NO